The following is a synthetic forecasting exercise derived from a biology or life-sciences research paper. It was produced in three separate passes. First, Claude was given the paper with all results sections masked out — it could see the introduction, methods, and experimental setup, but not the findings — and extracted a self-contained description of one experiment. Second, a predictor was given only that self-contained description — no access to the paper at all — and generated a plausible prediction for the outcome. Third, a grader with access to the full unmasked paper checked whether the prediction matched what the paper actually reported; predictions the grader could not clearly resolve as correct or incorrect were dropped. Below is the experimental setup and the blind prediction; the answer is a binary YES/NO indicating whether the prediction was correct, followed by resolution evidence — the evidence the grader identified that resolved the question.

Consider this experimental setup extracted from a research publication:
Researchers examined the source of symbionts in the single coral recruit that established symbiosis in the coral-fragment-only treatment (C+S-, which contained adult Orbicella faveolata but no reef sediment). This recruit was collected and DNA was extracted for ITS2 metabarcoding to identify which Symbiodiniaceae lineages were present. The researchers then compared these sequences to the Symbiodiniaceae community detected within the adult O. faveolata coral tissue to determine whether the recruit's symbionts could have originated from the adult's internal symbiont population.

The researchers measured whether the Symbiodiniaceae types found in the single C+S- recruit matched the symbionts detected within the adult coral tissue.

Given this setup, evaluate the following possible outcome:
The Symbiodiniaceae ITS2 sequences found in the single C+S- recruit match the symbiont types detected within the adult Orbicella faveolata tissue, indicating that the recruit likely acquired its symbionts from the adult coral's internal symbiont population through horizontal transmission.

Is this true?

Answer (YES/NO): NO